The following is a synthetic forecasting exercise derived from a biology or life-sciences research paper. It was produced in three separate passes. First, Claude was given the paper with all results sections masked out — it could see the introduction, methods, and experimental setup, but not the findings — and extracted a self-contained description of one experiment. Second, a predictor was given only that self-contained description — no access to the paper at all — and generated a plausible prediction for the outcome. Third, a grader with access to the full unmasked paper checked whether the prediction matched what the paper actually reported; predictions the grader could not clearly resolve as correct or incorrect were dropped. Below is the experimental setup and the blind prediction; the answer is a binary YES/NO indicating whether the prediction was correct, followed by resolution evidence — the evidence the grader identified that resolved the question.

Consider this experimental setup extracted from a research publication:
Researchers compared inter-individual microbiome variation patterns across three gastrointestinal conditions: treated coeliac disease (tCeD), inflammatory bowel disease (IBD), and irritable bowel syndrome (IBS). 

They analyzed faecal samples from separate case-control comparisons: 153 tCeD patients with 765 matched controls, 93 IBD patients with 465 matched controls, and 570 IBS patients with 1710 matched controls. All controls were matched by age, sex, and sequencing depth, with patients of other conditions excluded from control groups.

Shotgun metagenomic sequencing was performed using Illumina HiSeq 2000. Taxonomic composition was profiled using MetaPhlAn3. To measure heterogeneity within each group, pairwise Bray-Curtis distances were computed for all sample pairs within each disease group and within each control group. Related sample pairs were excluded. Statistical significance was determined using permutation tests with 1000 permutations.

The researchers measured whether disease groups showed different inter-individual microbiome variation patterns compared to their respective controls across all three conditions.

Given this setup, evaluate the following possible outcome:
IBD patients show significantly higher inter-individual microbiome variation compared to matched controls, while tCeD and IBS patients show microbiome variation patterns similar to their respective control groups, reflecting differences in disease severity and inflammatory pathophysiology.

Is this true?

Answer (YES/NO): NO